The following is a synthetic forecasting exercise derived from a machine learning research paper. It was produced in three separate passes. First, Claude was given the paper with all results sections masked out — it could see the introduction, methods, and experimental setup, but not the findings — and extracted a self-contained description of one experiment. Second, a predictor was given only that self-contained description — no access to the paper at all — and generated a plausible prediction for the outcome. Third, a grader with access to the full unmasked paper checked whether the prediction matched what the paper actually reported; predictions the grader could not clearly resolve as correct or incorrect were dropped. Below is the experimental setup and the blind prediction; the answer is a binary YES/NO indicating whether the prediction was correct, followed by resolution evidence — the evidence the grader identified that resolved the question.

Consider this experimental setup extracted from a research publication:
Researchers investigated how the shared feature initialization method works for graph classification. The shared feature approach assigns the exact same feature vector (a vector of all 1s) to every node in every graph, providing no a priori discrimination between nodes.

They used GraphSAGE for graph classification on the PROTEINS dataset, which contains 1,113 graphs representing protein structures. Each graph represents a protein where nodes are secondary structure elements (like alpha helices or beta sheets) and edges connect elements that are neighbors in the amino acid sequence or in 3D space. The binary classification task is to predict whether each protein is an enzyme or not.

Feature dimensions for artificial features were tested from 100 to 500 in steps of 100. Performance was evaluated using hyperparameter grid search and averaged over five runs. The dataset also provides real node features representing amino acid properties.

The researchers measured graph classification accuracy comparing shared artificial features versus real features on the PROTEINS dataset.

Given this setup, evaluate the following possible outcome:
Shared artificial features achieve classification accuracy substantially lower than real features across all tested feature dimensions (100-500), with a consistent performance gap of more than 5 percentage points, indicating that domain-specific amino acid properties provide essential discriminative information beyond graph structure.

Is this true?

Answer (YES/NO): NO